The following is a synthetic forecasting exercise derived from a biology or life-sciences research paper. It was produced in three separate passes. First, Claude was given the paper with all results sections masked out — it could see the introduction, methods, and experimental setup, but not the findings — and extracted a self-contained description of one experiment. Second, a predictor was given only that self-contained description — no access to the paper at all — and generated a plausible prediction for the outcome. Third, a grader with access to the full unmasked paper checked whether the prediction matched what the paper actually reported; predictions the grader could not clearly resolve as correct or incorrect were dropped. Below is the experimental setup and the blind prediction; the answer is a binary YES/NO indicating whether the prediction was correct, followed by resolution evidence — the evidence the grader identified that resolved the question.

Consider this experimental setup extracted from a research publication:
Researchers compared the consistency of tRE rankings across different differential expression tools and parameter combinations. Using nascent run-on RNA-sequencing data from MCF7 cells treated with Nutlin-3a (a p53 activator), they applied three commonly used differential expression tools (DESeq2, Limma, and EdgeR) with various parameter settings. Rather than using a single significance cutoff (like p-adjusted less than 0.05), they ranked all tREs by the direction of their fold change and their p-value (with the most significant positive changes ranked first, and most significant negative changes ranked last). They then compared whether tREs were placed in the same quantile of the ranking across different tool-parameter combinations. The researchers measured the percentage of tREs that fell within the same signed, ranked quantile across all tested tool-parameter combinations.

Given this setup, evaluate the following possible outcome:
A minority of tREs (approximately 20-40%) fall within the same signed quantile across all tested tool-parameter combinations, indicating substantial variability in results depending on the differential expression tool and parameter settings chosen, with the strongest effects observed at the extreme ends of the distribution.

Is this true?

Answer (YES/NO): NO